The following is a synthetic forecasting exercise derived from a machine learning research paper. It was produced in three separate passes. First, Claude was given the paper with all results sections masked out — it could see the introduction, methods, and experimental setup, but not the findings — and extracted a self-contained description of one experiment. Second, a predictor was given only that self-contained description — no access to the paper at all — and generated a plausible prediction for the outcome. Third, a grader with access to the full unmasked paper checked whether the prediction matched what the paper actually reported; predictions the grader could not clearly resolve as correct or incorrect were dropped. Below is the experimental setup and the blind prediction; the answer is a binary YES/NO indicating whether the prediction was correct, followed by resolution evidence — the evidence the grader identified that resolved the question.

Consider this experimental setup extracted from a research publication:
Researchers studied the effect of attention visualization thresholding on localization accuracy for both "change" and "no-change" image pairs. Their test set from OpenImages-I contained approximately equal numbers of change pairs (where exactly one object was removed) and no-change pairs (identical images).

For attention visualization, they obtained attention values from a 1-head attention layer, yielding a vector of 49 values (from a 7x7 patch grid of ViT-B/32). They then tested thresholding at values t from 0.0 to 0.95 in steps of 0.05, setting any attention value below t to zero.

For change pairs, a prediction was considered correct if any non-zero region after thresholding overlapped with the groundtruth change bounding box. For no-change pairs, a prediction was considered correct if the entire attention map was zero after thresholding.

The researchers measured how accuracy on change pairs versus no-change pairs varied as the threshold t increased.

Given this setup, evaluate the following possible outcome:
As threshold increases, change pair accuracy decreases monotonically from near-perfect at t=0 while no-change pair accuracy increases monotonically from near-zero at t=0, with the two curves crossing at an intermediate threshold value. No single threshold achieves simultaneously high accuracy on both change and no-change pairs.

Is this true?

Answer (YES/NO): NO